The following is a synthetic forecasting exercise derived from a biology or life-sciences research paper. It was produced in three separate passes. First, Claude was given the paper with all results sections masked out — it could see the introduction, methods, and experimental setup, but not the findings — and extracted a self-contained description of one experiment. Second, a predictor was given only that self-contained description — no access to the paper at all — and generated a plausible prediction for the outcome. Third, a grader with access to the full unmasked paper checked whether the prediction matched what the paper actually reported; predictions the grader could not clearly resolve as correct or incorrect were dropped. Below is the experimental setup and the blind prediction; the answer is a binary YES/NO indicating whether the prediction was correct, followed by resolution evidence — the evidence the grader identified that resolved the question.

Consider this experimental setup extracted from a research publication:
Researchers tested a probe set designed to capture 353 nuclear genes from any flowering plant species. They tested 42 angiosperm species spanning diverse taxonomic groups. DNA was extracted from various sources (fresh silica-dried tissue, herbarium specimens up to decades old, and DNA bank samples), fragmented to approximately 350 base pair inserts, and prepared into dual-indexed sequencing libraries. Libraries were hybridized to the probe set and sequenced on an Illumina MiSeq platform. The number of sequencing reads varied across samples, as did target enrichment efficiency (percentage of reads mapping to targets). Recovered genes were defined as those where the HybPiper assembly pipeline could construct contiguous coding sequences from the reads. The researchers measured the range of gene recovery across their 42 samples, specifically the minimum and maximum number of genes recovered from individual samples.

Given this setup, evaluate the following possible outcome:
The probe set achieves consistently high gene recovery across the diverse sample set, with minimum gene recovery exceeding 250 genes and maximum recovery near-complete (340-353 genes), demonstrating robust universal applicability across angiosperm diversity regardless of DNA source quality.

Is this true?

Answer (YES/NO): NO